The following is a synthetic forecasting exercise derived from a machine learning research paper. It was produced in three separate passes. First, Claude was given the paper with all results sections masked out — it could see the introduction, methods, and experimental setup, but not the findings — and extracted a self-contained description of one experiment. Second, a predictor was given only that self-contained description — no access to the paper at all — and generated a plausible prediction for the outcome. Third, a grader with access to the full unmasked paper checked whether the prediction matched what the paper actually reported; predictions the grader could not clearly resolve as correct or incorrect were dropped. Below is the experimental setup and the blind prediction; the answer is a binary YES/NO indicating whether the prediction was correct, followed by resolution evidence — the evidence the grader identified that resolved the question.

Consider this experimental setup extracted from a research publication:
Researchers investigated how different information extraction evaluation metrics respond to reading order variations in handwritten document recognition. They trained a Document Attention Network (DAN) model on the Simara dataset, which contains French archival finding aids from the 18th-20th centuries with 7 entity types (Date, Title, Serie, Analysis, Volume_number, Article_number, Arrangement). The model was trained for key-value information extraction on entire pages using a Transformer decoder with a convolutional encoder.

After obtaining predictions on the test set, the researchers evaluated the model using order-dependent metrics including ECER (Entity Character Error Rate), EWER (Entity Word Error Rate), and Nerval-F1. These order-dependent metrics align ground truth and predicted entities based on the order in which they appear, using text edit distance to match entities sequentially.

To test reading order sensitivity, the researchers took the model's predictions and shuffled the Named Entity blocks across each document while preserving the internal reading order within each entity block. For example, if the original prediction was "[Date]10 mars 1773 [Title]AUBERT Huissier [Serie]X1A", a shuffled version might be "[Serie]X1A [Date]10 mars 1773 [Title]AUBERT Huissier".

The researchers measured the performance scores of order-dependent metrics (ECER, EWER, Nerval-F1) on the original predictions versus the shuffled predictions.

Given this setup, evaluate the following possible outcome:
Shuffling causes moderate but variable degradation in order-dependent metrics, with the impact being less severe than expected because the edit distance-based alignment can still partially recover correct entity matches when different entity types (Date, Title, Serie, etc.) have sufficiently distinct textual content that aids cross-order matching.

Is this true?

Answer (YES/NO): NO